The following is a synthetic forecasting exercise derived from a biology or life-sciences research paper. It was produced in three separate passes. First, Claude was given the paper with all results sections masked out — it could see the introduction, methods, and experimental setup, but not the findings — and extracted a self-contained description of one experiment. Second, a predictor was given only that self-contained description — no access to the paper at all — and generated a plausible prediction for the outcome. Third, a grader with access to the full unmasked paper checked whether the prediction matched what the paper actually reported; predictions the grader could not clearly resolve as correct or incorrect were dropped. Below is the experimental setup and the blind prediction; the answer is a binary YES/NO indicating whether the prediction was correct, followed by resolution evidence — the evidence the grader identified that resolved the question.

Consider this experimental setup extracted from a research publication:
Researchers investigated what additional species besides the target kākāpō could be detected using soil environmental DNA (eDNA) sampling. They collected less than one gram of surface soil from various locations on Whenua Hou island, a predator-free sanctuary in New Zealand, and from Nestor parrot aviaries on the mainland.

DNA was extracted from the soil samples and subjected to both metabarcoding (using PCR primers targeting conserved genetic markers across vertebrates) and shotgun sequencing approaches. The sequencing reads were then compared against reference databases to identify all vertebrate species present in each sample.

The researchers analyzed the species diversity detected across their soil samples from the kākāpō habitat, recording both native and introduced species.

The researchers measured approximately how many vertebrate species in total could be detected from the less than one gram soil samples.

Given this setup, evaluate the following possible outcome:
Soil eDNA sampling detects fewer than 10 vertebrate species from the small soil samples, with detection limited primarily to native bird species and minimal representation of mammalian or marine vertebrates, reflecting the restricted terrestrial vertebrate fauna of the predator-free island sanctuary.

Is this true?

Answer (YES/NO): NO